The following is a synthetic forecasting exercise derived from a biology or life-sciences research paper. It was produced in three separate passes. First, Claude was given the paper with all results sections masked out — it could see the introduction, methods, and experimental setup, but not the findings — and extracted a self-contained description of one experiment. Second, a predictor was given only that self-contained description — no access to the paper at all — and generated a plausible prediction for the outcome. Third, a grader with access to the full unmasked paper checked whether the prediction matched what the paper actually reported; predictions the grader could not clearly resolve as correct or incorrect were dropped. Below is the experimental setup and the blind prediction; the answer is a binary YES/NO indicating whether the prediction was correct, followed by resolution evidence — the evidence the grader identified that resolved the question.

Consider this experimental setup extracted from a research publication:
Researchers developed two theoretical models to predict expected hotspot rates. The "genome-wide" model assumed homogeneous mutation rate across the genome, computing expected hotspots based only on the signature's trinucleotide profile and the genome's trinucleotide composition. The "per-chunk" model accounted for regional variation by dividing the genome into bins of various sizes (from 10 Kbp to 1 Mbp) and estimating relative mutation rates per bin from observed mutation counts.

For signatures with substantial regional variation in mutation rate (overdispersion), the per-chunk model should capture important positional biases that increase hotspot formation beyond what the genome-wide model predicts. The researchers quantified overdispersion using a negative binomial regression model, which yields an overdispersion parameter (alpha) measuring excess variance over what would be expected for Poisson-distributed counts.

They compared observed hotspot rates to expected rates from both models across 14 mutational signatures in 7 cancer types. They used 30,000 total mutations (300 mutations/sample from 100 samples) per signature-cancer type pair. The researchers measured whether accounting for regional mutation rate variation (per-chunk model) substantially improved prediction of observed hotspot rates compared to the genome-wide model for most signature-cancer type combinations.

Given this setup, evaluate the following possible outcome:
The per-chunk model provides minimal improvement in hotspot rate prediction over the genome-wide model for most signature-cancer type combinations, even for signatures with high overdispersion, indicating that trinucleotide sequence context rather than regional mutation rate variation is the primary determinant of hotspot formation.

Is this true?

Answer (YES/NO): NO